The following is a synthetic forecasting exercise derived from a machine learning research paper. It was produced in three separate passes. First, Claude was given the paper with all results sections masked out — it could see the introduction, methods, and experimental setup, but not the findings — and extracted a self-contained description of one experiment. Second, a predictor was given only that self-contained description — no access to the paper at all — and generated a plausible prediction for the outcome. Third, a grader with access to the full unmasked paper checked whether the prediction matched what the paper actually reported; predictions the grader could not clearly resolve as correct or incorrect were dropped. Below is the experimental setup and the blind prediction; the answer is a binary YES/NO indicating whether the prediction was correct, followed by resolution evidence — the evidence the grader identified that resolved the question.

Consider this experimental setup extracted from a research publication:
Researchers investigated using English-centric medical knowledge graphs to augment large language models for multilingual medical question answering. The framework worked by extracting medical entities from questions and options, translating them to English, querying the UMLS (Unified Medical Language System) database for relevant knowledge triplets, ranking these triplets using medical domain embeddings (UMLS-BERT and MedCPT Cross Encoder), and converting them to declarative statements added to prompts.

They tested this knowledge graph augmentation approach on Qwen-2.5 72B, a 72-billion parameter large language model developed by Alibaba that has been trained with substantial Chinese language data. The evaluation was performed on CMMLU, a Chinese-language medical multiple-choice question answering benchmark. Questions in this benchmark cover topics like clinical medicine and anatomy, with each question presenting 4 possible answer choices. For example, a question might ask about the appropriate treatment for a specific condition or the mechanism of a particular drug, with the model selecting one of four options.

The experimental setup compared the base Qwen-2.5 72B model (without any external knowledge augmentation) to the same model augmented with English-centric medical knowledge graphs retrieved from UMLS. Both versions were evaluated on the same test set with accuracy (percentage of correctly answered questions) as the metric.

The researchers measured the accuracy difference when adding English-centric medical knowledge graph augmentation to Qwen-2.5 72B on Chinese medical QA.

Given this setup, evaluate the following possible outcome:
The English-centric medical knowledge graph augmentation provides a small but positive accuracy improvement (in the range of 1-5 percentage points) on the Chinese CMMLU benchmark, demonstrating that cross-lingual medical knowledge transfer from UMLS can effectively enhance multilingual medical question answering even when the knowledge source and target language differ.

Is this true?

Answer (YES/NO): NO